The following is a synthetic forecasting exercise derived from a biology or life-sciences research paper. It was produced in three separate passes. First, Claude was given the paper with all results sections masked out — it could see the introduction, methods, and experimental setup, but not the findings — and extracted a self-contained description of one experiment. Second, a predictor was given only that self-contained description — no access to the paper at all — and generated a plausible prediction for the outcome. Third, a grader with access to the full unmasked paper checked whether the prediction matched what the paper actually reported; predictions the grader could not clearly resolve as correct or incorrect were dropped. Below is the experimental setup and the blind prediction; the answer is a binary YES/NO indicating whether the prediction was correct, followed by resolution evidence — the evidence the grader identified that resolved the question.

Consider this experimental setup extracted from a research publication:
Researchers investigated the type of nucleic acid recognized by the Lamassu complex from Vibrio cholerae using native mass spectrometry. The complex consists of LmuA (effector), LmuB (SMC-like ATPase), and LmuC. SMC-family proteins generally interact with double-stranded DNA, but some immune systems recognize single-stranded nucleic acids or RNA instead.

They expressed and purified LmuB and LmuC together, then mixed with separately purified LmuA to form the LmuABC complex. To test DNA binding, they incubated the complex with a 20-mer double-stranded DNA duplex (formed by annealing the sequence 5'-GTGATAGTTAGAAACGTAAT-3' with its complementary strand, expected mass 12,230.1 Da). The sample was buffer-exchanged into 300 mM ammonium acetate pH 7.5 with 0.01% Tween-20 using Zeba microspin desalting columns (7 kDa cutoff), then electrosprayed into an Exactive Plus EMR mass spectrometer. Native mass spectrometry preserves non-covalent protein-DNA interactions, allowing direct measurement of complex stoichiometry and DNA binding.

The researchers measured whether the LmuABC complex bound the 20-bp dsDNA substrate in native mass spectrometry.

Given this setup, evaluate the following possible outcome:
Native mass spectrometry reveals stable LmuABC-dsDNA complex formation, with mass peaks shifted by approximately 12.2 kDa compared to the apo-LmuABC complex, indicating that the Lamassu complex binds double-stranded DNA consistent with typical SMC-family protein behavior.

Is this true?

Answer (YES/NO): YES